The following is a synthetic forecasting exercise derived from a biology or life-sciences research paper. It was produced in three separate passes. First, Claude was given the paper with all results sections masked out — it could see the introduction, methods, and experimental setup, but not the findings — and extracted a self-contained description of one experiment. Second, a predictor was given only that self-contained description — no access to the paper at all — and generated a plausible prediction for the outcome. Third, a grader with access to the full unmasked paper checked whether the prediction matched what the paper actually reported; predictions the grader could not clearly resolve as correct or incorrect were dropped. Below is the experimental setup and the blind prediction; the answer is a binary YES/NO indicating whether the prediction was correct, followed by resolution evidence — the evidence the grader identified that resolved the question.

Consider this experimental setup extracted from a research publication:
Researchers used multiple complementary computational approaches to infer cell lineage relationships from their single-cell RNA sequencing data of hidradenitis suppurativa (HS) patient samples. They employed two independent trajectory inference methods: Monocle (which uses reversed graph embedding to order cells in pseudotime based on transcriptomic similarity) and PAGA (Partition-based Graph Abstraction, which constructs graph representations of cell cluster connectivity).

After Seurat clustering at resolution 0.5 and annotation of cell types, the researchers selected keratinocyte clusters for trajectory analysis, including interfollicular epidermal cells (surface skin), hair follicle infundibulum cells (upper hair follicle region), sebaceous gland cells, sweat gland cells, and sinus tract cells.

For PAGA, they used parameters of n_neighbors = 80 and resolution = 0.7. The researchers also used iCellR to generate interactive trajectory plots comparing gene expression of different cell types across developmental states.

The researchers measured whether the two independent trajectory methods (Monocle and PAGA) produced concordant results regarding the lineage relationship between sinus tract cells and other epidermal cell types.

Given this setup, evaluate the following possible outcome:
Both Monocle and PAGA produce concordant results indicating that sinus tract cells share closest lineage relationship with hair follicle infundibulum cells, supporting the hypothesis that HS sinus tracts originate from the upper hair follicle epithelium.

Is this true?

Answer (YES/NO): YES